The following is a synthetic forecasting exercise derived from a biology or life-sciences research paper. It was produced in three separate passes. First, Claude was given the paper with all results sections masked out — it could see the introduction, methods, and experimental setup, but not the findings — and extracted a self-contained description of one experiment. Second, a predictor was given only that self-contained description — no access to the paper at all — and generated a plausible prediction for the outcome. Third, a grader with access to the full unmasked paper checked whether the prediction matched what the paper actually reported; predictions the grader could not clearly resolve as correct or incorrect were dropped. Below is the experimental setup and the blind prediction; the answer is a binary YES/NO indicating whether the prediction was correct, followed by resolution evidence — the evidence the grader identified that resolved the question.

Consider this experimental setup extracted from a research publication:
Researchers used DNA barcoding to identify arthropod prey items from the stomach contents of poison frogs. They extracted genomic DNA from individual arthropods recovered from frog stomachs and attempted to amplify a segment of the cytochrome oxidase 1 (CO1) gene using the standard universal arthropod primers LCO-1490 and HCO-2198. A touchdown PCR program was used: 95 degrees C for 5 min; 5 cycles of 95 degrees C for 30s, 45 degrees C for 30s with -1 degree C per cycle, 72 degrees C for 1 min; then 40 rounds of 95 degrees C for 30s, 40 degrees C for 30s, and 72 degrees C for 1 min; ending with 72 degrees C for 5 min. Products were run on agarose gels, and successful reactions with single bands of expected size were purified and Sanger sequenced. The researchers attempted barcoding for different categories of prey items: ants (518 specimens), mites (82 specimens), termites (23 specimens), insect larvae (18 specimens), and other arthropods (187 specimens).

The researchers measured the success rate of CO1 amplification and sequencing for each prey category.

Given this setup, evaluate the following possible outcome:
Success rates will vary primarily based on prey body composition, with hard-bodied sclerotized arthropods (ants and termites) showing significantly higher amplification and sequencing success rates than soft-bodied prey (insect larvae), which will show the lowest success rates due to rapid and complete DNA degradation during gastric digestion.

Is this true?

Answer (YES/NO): NO